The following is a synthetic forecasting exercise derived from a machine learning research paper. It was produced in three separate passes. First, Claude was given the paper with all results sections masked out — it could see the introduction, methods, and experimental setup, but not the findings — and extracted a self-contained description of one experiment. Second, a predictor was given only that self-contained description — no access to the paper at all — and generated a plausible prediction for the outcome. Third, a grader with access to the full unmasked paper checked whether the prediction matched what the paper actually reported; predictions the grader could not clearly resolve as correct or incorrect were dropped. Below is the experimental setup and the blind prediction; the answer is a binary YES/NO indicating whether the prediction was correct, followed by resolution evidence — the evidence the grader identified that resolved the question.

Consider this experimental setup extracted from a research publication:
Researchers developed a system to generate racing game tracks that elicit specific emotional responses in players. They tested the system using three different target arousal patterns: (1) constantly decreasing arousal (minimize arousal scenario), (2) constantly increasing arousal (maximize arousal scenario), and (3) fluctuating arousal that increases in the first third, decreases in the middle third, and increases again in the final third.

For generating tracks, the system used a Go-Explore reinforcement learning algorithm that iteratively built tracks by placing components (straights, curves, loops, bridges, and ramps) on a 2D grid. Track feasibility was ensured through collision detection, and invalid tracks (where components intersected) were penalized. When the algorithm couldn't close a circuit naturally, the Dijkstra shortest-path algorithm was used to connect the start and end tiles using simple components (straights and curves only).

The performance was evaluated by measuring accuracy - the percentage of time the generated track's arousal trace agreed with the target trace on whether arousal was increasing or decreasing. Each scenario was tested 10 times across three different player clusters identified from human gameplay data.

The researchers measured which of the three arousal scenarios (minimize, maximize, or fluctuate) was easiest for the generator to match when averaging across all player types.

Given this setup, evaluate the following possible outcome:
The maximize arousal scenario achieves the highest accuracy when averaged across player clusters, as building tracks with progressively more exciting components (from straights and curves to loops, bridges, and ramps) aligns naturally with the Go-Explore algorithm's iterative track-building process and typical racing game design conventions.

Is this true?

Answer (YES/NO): NO